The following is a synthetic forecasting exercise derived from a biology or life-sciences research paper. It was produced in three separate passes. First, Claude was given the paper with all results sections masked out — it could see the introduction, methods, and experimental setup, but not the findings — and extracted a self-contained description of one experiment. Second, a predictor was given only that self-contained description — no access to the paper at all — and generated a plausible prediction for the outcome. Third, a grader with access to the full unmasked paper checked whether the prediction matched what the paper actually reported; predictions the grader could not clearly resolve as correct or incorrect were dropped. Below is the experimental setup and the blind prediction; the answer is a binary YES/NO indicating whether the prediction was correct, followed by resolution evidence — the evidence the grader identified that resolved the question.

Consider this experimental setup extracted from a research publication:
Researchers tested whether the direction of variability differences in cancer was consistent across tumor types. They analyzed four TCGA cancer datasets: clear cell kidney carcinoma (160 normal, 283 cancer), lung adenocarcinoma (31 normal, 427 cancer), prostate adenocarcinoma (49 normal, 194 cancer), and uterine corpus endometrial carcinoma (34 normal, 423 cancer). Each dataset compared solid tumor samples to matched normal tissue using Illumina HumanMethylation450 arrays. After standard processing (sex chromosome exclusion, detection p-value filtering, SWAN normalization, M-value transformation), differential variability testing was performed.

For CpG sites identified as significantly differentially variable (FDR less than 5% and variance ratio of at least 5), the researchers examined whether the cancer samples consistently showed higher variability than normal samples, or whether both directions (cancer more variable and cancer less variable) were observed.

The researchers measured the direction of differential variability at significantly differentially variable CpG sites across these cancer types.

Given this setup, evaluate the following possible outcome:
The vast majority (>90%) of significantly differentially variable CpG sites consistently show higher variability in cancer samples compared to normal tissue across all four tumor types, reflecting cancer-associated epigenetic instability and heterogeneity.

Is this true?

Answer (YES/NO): YES